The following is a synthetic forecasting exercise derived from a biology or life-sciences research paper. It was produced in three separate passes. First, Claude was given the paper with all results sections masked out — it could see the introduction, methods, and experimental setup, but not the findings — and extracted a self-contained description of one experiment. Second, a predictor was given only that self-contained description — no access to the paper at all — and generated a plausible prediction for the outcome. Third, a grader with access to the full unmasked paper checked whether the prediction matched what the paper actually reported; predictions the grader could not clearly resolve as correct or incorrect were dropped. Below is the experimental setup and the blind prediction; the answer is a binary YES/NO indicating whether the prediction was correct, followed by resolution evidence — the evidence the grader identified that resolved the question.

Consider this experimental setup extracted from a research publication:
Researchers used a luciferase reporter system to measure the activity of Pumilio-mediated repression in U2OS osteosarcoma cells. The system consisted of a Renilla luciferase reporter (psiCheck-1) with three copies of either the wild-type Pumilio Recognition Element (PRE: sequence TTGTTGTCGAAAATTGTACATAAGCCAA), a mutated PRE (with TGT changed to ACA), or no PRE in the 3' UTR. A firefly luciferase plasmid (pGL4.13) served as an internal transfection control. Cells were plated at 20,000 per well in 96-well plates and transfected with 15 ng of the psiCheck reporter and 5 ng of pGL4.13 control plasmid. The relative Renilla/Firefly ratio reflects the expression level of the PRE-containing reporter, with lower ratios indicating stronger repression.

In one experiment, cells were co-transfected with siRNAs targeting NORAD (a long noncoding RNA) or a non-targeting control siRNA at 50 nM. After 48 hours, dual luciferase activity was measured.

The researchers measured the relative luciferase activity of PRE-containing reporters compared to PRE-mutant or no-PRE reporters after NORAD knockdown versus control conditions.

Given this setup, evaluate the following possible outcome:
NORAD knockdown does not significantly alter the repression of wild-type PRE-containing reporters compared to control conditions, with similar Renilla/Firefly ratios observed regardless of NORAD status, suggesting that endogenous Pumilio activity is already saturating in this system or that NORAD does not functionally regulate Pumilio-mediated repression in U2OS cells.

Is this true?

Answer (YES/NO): YES